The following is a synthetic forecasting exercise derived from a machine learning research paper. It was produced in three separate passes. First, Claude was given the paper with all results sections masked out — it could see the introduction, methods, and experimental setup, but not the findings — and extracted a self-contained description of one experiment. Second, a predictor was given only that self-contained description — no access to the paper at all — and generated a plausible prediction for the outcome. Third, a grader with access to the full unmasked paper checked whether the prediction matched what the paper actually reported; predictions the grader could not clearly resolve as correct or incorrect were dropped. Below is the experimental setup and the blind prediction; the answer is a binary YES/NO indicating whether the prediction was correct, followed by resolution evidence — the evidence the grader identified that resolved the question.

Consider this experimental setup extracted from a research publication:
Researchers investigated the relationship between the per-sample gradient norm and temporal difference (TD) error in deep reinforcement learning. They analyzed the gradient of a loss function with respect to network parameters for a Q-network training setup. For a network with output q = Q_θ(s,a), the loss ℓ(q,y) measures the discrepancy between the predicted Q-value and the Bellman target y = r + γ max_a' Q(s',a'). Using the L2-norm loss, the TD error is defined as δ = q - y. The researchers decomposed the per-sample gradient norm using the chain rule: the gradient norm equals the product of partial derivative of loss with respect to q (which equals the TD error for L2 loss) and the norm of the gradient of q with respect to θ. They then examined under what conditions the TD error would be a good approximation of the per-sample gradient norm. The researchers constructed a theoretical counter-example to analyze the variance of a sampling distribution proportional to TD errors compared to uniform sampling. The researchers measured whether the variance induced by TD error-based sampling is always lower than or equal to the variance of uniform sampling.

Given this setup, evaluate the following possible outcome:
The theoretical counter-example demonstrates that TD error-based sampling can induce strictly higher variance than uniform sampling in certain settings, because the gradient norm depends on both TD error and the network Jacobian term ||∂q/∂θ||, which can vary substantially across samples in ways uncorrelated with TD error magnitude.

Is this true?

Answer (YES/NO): YES